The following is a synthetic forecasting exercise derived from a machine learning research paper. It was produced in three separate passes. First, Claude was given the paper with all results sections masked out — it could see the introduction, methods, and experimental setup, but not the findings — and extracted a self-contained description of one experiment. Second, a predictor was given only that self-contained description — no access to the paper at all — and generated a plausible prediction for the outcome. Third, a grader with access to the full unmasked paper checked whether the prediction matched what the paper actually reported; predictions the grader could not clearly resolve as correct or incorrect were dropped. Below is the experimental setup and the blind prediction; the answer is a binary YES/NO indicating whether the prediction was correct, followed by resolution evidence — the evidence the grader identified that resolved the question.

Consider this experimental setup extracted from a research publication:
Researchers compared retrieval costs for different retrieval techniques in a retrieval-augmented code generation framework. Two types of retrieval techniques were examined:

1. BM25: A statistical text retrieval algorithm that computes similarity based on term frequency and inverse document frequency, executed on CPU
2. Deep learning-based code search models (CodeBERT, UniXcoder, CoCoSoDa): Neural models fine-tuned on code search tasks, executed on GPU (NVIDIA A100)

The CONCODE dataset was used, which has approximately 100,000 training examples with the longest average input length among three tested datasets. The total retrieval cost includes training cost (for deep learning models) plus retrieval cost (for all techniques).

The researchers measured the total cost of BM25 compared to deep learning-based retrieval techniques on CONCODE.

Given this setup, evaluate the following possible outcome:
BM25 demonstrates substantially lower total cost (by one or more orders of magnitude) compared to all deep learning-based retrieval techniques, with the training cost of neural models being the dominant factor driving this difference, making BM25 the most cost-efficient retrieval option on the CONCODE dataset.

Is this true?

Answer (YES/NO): NO